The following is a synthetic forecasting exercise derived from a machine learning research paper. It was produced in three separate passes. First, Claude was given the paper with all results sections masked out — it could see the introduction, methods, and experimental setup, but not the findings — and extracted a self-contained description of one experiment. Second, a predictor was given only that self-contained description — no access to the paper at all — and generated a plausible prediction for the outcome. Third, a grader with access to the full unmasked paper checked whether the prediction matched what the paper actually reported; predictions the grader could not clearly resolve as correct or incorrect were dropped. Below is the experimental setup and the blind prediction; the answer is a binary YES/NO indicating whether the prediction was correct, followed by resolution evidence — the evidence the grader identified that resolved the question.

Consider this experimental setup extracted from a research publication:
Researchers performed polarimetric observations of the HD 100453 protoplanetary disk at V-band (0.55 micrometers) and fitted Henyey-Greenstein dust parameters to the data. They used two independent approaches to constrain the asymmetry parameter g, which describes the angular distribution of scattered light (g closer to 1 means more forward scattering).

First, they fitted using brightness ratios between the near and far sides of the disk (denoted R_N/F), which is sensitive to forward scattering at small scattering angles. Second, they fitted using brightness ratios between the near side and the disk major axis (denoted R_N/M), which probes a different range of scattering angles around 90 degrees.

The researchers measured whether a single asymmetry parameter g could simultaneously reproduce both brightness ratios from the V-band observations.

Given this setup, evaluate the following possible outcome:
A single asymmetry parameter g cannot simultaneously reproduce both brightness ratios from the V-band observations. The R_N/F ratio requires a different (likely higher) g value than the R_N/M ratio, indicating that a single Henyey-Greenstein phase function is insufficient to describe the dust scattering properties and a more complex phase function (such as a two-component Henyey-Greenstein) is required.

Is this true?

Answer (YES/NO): NO